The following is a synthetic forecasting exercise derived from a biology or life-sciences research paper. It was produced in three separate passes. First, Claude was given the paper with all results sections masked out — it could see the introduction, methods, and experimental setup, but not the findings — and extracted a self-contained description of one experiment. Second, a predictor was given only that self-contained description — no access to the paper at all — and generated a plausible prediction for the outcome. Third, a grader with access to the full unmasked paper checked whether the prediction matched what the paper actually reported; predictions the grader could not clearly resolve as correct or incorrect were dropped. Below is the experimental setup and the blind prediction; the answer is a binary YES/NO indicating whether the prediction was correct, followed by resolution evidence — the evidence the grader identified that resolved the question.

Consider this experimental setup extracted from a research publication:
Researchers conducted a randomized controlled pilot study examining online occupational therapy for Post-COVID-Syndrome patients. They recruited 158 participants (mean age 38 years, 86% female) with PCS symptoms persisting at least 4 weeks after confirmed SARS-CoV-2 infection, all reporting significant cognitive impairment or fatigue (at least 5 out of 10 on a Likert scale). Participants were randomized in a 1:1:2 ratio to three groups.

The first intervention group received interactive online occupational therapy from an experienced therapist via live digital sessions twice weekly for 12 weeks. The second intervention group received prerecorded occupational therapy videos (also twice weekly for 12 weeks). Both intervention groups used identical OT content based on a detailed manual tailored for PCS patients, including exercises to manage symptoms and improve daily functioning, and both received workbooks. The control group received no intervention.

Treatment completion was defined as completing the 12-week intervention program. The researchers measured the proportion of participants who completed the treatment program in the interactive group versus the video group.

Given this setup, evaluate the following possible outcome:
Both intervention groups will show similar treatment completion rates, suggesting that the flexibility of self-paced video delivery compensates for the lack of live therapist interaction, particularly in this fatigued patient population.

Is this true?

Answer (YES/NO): NO